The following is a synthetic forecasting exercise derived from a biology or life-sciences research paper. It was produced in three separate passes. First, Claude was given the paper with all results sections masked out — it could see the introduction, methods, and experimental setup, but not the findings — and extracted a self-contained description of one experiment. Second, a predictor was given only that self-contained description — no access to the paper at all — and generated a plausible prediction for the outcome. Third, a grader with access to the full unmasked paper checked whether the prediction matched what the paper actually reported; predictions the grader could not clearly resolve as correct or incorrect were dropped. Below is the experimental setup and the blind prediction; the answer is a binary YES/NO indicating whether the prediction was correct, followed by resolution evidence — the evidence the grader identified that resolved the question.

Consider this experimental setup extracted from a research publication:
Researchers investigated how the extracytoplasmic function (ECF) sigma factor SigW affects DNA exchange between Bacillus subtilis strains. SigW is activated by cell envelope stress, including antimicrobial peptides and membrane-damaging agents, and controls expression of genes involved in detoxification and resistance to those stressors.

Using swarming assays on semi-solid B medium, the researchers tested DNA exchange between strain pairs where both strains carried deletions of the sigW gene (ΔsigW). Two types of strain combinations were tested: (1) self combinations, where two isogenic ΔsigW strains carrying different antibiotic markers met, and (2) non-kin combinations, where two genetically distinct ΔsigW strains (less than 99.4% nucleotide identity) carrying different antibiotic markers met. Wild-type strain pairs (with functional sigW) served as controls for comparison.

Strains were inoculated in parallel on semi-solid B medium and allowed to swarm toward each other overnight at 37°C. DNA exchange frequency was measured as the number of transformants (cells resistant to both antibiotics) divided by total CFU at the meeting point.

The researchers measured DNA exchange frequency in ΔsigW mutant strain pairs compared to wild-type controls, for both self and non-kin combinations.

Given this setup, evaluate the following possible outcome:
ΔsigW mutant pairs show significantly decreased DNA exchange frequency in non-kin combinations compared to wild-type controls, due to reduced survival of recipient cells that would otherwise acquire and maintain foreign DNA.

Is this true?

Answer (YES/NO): NO